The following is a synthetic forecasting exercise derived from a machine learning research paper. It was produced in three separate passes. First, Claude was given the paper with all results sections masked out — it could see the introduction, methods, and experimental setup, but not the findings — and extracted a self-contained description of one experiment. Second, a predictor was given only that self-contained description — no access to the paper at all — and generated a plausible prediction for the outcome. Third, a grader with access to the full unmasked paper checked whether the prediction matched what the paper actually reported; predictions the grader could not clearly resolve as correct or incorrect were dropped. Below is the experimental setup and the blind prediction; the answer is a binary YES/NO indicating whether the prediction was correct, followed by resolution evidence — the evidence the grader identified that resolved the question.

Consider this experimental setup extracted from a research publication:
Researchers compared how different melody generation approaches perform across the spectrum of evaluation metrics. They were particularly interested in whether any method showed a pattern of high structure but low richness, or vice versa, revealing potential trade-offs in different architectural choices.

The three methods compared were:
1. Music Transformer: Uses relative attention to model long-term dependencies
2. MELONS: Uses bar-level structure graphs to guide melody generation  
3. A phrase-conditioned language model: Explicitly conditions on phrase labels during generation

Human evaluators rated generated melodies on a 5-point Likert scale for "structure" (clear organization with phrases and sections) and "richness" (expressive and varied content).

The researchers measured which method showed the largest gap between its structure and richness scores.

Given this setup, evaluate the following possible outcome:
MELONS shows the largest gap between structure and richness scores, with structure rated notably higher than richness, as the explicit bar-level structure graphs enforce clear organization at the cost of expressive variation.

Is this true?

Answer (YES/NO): NO